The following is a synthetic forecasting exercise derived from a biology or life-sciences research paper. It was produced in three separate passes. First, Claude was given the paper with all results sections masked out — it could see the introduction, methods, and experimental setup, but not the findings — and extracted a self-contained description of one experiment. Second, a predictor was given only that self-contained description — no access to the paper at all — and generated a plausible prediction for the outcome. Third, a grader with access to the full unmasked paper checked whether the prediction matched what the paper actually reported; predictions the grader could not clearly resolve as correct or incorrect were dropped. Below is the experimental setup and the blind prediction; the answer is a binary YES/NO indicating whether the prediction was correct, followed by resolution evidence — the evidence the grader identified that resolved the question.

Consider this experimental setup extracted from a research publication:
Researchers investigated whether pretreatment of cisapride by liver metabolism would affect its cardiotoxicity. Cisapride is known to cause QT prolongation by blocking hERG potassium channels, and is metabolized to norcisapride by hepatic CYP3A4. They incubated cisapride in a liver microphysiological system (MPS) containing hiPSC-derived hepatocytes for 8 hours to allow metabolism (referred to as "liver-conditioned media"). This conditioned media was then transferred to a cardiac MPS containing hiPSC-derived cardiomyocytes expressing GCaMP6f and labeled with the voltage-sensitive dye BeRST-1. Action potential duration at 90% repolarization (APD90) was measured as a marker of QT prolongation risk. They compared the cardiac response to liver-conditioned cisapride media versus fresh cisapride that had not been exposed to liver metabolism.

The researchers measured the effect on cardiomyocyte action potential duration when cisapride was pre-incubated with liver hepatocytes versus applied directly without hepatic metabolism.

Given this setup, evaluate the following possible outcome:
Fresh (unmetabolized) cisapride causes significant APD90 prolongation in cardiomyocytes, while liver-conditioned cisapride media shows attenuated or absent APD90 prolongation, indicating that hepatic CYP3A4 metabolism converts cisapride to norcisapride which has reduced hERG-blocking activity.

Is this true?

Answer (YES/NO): YES